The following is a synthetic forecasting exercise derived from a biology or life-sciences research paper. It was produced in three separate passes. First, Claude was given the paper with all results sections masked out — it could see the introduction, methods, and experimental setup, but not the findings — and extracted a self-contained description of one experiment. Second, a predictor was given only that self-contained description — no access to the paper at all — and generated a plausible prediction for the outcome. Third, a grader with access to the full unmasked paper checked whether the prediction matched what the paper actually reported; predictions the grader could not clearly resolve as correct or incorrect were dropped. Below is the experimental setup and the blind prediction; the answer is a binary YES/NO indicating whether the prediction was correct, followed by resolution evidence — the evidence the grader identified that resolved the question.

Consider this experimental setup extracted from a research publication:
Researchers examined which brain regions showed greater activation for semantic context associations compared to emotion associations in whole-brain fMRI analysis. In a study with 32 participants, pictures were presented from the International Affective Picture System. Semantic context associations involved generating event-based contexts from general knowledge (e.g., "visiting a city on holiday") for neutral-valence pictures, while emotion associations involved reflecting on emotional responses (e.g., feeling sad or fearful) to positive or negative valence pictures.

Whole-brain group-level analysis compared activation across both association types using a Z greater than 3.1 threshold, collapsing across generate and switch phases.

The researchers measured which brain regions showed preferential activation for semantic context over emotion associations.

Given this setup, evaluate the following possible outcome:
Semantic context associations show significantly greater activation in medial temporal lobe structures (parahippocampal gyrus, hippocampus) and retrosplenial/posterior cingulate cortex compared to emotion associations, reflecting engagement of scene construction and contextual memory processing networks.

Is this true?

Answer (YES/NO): NO